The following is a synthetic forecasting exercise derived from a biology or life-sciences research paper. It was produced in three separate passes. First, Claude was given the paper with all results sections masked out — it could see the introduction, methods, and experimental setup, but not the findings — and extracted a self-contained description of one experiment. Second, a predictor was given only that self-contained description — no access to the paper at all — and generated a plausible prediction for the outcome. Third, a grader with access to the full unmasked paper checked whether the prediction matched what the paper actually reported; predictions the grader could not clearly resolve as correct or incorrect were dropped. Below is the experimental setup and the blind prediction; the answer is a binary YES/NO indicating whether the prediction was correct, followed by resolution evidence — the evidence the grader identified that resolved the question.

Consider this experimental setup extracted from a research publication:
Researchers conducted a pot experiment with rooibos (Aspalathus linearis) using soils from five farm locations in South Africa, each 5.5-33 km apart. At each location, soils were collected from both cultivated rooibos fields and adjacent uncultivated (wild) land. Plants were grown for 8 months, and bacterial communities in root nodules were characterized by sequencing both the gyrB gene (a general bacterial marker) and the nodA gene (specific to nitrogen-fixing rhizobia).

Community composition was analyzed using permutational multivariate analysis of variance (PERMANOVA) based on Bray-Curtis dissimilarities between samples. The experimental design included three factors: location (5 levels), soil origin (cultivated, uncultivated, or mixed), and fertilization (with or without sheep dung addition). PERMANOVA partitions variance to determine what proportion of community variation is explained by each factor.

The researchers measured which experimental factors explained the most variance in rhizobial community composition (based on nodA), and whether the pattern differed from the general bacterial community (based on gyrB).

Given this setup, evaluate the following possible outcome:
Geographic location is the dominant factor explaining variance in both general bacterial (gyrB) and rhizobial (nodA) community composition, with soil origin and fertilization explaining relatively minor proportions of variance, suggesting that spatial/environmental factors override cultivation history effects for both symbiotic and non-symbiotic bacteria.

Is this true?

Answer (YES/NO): NO